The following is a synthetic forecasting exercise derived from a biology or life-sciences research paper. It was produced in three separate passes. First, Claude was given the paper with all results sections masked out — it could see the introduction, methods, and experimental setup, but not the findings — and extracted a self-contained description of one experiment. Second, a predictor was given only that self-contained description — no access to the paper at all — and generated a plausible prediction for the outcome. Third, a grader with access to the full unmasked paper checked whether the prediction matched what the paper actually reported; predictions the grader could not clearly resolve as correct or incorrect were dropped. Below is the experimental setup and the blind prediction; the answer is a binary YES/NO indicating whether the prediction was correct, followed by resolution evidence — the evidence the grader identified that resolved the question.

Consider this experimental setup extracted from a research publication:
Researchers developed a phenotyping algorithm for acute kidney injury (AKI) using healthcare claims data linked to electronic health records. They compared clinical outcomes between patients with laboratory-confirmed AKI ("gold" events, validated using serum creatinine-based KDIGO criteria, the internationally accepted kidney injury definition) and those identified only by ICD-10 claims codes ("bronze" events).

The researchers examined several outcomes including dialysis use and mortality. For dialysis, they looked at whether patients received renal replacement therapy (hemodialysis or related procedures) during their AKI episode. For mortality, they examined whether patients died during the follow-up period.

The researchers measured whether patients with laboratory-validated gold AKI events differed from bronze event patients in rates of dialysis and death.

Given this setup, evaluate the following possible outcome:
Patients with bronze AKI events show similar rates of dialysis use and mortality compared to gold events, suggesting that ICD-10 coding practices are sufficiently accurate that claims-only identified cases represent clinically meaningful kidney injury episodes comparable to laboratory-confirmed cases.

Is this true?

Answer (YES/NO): NO